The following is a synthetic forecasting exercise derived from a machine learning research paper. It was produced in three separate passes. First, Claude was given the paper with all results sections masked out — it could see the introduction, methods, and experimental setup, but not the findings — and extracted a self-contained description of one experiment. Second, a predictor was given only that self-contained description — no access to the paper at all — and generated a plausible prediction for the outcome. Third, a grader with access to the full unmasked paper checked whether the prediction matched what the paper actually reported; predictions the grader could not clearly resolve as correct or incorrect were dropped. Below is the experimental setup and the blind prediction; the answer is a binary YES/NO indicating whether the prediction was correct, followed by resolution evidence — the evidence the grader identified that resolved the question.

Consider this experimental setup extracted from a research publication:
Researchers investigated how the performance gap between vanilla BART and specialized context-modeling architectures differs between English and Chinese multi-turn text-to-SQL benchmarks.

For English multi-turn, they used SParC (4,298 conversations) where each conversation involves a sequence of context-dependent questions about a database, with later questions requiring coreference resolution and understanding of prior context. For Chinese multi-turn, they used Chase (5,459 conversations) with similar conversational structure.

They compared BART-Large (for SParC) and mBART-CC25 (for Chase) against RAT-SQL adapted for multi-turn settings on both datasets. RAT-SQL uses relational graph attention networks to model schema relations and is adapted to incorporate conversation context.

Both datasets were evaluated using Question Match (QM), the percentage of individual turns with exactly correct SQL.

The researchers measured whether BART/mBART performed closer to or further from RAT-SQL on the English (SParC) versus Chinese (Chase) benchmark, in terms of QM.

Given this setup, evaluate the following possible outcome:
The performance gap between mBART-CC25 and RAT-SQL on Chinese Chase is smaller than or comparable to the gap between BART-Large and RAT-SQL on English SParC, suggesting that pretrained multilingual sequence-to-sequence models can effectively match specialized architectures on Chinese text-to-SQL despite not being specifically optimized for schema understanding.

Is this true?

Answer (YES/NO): YES